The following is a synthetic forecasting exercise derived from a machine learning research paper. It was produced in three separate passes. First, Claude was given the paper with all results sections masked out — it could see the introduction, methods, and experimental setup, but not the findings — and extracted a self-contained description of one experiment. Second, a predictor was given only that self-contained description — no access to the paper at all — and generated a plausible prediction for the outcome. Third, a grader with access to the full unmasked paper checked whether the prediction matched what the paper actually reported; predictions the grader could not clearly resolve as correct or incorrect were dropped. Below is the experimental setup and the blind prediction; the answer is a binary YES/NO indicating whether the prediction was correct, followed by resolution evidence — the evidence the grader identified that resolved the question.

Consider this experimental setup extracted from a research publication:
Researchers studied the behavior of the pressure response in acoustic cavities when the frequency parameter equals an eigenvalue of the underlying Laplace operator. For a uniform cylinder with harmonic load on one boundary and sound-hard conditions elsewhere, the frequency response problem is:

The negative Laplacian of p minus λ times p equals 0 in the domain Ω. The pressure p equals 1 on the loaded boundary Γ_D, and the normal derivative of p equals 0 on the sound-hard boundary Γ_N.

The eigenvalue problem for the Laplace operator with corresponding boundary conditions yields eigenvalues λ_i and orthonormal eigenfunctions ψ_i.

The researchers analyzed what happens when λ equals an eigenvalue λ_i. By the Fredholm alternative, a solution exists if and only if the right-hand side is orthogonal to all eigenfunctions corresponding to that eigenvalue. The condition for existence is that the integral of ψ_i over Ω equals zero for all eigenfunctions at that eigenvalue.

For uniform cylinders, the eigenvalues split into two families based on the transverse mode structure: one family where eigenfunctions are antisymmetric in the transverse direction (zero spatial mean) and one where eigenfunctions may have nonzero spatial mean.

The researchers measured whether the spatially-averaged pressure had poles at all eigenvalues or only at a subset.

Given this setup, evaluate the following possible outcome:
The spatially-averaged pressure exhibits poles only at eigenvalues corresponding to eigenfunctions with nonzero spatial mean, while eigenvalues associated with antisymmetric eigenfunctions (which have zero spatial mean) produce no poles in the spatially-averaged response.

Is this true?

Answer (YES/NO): YES